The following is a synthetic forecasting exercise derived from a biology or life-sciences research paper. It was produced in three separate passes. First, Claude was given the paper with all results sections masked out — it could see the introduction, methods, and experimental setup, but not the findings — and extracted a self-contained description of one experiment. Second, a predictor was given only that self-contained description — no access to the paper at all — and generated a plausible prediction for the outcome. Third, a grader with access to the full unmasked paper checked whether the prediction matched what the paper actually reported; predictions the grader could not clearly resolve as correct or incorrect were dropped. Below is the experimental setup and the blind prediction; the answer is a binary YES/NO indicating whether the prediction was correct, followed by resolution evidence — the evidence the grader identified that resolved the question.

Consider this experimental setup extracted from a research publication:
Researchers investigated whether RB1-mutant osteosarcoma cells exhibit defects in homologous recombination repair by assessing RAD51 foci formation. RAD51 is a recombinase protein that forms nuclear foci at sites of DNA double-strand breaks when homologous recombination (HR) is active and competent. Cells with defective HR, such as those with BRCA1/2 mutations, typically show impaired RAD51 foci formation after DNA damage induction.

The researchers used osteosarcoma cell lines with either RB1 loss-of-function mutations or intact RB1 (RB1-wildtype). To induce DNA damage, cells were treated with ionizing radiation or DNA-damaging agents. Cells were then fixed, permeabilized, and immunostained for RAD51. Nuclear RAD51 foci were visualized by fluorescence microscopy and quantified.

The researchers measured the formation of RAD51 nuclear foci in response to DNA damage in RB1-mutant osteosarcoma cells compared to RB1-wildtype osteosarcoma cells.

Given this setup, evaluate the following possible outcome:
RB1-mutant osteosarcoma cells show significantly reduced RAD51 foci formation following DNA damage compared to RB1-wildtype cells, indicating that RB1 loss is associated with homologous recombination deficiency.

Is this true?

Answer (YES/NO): NO